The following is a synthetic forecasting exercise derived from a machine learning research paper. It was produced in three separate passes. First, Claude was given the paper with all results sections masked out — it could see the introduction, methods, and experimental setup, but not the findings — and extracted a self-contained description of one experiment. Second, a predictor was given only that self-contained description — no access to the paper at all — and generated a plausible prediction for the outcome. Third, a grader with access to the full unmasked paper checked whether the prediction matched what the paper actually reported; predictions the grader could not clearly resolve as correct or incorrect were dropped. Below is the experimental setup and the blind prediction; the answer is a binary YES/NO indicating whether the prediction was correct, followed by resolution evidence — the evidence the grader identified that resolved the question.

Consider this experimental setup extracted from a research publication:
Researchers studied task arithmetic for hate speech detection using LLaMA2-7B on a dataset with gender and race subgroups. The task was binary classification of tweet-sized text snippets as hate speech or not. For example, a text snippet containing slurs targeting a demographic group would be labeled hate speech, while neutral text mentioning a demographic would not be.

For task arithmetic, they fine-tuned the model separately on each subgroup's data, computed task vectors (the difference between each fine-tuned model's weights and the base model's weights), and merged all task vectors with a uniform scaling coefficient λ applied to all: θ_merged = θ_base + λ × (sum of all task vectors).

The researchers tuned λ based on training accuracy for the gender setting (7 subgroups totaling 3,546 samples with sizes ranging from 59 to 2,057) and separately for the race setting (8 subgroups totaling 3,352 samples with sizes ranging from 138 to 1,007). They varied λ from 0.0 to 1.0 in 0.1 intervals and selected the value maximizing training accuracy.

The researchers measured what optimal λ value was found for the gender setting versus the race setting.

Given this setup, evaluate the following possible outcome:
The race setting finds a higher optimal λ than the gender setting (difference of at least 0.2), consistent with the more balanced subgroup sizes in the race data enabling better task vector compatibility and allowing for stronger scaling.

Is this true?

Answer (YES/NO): NO